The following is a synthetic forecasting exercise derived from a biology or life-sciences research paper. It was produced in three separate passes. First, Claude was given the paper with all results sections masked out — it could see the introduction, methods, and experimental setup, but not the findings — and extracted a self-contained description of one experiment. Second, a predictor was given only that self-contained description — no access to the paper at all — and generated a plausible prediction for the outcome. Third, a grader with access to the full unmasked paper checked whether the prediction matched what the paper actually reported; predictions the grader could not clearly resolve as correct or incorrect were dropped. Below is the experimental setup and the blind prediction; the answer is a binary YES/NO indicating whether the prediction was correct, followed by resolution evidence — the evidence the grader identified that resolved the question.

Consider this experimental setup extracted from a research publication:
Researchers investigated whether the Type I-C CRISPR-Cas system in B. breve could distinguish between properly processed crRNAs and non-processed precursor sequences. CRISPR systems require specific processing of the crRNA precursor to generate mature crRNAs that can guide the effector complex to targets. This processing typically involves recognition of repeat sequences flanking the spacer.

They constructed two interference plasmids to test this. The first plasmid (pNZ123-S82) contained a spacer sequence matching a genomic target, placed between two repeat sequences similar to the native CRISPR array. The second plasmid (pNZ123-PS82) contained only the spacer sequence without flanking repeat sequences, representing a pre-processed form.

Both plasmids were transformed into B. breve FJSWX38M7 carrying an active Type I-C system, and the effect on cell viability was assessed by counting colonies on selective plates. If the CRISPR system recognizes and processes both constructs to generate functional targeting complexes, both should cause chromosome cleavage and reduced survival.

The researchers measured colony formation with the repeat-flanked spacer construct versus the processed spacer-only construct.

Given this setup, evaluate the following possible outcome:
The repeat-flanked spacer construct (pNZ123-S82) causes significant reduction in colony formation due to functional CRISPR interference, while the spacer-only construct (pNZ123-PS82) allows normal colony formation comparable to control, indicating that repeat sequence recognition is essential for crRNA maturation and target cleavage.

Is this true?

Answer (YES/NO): NO